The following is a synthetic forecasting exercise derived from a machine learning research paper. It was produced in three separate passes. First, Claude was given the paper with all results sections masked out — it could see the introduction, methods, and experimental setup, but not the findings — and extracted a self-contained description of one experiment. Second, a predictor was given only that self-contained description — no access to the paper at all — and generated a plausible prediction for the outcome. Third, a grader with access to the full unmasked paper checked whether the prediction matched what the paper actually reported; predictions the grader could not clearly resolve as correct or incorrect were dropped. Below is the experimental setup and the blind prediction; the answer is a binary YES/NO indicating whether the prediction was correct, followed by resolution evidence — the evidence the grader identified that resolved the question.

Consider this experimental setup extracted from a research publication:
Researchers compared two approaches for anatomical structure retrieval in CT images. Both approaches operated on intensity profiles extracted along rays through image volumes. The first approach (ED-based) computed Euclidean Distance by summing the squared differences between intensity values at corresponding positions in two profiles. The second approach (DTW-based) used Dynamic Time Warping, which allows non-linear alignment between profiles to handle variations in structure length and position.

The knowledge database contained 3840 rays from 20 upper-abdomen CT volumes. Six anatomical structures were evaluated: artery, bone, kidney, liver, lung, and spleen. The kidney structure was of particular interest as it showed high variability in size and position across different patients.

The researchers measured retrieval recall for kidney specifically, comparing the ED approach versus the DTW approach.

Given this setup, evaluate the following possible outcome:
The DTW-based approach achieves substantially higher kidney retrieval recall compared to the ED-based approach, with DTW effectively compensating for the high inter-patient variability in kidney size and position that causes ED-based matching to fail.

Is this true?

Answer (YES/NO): YES